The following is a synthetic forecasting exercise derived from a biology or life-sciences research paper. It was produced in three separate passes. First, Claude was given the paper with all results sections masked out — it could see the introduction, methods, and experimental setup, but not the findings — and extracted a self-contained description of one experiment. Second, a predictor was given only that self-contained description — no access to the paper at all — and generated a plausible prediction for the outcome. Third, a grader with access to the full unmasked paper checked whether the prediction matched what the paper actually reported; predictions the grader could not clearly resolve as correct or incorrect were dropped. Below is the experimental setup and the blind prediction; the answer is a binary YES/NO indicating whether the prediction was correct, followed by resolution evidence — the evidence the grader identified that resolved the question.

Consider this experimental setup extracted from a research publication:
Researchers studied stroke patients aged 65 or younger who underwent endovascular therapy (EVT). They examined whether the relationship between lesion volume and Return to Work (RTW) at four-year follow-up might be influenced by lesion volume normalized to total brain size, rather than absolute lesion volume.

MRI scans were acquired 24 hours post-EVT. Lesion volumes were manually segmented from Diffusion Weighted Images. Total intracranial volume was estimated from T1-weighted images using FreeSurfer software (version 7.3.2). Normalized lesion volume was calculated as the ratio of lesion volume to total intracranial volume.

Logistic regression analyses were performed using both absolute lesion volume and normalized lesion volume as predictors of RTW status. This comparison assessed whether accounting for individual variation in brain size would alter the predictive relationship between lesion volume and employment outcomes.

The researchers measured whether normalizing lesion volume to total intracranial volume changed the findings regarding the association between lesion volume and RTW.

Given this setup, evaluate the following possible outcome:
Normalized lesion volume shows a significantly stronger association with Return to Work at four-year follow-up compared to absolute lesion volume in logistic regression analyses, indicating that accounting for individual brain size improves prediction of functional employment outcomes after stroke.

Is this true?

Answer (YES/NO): NO